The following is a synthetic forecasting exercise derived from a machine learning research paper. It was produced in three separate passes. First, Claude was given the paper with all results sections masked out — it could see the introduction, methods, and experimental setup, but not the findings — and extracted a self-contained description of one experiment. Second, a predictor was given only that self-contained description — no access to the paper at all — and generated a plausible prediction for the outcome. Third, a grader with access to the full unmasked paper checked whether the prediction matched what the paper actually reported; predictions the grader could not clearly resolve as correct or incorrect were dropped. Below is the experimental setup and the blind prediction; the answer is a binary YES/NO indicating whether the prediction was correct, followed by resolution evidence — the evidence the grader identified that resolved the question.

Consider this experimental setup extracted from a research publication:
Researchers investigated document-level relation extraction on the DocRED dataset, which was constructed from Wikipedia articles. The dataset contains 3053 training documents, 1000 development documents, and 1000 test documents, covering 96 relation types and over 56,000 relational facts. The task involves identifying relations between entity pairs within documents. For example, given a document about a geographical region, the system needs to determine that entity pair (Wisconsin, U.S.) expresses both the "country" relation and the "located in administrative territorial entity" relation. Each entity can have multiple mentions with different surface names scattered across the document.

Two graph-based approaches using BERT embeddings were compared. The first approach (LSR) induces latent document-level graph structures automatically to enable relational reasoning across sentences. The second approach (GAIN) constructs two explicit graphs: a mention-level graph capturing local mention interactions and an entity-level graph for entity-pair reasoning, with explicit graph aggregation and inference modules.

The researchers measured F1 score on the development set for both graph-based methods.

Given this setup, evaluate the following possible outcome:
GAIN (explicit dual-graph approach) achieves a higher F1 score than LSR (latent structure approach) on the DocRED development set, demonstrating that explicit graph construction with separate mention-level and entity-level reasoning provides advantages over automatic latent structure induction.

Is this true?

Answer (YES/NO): YES